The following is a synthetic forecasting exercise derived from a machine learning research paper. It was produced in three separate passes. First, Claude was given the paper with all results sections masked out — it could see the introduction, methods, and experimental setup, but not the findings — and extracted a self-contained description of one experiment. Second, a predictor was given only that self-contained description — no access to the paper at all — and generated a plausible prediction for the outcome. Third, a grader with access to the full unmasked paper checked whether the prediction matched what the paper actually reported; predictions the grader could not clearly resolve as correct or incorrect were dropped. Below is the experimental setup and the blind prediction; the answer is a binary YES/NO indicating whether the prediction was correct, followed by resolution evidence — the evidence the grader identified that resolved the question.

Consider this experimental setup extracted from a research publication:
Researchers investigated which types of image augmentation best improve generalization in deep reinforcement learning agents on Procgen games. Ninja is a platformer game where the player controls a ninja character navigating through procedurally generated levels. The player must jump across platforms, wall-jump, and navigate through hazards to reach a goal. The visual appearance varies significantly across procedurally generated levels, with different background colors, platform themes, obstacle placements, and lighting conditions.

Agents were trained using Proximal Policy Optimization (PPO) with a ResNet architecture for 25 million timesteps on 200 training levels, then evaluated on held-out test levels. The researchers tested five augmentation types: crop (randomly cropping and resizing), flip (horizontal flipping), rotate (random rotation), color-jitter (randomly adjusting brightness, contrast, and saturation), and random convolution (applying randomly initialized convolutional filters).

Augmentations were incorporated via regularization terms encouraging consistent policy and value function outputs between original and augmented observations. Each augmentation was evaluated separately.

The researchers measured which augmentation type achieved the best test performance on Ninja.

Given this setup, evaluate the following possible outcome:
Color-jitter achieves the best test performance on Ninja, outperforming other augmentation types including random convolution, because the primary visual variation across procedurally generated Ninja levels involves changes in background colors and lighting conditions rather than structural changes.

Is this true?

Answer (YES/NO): YES